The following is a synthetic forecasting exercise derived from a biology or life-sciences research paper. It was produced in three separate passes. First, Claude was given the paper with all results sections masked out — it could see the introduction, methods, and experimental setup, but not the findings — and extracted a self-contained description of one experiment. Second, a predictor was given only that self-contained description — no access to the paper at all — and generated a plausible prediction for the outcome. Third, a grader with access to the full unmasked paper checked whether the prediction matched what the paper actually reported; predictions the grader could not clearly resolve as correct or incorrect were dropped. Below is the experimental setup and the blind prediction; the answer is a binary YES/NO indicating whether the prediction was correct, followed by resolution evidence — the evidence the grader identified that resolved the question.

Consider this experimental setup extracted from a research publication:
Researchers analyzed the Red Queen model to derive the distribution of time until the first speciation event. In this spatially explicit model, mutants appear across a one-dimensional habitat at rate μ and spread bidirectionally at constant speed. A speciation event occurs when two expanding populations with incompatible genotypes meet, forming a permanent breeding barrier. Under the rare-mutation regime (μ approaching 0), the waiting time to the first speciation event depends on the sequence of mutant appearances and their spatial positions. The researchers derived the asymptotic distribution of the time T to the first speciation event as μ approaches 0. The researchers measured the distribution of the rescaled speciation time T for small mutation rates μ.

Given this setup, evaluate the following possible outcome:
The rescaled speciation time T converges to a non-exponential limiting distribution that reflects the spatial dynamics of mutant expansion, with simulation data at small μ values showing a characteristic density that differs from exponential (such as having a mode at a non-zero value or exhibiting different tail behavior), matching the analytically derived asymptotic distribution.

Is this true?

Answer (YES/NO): NO